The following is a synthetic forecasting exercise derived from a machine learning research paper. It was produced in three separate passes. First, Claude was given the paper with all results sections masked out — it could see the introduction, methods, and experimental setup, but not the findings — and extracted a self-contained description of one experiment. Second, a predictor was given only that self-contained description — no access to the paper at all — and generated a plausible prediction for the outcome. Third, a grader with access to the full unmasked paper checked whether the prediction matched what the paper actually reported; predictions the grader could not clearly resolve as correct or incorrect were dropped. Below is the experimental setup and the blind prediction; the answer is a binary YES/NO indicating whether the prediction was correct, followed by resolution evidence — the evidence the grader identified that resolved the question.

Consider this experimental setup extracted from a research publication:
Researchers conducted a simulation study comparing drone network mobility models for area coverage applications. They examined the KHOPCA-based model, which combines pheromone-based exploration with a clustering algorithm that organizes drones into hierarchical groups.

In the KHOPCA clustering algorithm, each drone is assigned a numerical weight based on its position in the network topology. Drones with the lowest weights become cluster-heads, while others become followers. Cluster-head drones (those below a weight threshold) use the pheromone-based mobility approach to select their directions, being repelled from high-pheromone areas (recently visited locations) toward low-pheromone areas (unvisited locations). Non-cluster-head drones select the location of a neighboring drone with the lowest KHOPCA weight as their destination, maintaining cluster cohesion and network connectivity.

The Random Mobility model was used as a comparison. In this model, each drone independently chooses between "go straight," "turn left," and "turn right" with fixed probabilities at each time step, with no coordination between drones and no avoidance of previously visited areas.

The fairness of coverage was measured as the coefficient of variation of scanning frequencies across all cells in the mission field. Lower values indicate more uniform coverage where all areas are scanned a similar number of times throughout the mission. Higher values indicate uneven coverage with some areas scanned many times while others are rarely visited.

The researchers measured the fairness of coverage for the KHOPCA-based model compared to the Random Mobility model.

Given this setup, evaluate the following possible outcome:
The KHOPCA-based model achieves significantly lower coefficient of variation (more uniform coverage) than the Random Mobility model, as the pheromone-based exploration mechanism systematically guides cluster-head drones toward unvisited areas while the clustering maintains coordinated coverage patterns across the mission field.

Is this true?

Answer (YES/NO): NO